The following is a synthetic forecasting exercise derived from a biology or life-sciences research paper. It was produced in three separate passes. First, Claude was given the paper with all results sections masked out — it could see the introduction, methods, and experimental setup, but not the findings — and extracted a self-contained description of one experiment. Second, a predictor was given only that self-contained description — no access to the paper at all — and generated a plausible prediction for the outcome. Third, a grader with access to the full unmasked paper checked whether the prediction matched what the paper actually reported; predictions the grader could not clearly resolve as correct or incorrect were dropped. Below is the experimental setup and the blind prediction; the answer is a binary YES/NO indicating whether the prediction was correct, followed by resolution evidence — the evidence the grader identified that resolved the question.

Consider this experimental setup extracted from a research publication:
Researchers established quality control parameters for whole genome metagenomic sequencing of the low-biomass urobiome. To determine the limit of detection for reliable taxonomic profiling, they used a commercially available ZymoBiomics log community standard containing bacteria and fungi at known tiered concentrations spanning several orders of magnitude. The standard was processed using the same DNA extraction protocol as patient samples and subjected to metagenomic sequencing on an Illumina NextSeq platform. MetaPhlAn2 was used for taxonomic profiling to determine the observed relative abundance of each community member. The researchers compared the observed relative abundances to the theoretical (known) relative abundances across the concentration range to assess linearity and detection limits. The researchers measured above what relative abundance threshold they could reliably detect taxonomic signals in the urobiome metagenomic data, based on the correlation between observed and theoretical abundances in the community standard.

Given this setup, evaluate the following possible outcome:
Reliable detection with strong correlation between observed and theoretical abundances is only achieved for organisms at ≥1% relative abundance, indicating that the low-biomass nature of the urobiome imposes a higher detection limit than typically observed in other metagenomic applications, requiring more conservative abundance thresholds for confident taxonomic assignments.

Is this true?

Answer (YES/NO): NO